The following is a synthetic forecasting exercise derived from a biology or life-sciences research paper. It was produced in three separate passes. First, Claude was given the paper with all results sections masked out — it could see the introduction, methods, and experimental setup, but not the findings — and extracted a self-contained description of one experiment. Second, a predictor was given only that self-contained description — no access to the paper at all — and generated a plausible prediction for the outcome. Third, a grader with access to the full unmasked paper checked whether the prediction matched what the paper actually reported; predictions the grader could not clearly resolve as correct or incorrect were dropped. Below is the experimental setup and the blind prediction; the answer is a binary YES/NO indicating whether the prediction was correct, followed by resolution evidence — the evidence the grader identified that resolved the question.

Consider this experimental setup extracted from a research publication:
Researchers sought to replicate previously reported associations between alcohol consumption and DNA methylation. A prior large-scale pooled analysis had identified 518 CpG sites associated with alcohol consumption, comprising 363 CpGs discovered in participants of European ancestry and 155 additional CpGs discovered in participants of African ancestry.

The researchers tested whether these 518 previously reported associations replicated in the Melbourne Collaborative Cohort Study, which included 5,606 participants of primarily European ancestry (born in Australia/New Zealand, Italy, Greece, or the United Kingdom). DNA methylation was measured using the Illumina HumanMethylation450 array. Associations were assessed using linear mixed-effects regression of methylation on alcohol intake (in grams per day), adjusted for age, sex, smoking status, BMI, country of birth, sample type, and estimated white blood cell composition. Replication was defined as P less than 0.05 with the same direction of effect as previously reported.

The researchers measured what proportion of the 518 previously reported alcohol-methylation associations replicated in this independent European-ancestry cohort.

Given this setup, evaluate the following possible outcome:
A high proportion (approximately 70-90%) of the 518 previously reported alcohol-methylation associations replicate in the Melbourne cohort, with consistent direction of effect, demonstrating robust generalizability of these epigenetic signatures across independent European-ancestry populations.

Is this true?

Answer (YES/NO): YES